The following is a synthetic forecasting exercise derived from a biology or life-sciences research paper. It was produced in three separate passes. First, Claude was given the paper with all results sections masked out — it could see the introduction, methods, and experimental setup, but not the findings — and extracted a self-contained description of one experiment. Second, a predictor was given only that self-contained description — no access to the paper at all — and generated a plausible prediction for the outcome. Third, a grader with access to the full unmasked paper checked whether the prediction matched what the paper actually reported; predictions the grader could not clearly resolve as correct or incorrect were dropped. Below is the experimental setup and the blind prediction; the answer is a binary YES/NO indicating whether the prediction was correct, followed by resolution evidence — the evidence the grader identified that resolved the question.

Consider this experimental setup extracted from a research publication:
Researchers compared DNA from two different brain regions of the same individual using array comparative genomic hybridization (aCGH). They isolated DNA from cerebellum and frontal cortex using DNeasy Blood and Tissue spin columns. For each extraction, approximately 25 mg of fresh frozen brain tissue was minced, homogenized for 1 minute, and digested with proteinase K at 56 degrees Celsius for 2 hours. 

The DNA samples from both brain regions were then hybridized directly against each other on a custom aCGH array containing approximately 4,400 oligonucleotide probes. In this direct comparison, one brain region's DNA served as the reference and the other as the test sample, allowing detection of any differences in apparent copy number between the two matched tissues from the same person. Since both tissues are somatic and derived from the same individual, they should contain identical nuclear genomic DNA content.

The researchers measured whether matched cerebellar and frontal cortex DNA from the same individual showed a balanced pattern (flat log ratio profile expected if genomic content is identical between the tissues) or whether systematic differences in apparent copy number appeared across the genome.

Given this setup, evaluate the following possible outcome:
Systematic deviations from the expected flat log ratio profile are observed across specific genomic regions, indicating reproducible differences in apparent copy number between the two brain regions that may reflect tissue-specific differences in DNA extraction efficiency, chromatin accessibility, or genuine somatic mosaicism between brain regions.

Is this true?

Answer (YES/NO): YES